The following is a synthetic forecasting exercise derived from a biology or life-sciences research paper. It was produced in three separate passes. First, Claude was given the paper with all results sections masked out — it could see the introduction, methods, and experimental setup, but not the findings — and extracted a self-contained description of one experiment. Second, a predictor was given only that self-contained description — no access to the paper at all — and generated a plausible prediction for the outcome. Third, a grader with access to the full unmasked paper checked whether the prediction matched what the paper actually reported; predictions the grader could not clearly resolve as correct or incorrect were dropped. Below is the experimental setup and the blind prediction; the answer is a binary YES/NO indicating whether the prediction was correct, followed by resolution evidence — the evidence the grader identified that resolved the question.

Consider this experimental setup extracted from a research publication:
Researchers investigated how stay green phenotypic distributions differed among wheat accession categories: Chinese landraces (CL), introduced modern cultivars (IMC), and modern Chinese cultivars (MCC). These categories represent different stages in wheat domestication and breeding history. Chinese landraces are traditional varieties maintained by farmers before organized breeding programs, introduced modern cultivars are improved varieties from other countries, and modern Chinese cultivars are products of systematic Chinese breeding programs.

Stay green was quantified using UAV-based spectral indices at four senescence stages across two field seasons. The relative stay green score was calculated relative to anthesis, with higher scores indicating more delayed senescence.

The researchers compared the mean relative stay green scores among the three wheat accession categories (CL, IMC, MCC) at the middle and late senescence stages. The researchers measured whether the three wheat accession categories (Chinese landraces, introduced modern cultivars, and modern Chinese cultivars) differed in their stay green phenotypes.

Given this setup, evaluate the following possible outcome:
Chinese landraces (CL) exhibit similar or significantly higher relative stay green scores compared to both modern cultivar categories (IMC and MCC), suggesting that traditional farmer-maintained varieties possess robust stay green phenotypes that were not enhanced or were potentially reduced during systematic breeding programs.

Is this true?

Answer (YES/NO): NO